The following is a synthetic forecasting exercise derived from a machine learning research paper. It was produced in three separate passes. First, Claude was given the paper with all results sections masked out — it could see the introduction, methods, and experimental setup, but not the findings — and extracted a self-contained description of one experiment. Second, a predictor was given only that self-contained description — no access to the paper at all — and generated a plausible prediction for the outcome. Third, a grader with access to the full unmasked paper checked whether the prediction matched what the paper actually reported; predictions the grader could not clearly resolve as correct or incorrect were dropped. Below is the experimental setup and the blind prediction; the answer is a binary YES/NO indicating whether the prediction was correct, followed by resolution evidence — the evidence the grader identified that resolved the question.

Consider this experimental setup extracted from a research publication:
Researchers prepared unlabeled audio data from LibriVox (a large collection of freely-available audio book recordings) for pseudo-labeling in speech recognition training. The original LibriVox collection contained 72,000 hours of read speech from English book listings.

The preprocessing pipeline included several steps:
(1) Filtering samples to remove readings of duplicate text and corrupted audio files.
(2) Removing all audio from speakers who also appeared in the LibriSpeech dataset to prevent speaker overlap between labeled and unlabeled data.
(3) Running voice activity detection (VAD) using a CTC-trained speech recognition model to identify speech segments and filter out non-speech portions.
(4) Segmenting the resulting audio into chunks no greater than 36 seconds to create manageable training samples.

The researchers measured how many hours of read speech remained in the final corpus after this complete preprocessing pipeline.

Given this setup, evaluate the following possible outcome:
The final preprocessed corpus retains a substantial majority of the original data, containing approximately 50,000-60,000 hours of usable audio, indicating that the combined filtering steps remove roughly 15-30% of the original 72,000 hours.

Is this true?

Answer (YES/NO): YES